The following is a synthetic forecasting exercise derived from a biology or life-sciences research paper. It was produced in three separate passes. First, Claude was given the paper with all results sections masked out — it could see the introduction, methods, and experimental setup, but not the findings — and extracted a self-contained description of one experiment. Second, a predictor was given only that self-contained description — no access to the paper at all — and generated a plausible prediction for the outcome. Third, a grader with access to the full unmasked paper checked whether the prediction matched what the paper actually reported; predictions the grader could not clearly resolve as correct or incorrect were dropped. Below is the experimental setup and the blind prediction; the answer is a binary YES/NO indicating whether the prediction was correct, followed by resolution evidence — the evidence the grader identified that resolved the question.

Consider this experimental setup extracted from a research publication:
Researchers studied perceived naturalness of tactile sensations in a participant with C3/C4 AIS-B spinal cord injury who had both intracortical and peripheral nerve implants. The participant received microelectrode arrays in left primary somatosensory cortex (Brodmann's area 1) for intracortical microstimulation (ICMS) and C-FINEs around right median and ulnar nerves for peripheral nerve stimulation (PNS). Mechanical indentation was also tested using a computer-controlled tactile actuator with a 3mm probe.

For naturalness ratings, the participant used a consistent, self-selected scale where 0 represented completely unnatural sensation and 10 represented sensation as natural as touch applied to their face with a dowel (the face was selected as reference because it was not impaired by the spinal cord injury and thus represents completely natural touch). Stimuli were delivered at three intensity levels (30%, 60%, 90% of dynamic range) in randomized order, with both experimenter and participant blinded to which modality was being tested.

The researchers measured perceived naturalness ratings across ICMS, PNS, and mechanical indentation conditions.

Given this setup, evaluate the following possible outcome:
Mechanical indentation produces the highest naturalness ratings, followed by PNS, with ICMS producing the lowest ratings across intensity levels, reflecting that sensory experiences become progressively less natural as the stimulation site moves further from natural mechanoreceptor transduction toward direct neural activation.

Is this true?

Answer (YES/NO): NO